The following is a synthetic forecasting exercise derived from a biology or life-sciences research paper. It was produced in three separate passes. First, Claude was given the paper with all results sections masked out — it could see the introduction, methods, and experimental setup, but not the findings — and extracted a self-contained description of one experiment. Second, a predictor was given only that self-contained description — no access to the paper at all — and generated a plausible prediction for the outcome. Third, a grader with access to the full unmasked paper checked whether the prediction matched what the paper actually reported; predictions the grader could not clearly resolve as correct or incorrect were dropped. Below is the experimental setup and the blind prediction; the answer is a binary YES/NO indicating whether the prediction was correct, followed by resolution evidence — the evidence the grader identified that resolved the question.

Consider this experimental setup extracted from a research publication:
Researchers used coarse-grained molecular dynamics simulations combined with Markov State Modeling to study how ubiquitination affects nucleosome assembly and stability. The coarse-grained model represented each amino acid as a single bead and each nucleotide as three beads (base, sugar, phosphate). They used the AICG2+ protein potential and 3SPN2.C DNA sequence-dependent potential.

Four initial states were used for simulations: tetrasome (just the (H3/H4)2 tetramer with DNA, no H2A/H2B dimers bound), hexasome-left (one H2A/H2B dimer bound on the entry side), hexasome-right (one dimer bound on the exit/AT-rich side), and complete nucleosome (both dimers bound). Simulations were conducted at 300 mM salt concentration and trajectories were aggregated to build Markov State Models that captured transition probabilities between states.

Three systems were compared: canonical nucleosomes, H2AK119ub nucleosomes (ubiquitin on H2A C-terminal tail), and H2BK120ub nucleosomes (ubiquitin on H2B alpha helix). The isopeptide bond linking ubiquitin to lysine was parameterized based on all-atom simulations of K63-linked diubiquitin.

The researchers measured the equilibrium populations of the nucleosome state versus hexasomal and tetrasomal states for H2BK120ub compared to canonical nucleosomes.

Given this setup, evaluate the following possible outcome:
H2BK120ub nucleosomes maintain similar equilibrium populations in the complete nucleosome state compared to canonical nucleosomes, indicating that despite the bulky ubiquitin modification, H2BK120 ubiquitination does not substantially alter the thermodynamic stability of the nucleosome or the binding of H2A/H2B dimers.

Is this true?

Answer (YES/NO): NO